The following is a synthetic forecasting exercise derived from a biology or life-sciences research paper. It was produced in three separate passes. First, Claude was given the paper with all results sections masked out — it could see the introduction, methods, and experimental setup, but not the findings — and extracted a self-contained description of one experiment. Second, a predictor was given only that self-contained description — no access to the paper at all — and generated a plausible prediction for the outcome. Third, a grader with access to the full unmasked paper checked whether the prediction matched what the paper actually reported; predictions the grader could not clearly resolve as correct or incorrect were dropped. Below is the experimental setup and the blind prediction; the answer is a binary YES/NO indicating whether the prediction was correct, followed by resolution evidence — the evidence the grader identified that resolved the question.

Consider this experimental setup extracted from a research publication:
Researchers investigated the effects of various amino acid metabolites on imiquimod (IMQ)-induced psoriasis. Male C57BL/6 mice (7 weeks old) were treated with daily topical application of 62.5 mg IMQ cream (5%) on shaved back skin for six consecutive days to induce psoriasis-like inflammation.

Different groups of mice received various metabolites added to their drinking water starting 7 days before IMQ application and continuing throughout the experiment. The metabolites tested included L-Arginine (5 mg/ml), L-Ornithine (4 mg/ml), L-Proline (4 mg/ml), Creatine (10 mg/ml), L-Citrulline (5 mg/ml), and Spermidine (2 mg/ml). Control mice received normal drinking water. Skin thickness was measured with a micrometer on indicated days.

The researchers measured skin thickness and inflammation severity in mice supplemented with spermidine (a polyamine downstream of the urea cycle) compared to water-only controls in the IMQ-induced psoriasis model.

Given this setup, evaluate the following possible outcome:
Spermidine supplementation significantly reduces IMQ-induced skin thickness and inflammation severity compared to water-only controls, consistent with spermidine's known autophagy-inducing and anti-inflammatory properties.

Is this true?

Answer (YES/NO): NO